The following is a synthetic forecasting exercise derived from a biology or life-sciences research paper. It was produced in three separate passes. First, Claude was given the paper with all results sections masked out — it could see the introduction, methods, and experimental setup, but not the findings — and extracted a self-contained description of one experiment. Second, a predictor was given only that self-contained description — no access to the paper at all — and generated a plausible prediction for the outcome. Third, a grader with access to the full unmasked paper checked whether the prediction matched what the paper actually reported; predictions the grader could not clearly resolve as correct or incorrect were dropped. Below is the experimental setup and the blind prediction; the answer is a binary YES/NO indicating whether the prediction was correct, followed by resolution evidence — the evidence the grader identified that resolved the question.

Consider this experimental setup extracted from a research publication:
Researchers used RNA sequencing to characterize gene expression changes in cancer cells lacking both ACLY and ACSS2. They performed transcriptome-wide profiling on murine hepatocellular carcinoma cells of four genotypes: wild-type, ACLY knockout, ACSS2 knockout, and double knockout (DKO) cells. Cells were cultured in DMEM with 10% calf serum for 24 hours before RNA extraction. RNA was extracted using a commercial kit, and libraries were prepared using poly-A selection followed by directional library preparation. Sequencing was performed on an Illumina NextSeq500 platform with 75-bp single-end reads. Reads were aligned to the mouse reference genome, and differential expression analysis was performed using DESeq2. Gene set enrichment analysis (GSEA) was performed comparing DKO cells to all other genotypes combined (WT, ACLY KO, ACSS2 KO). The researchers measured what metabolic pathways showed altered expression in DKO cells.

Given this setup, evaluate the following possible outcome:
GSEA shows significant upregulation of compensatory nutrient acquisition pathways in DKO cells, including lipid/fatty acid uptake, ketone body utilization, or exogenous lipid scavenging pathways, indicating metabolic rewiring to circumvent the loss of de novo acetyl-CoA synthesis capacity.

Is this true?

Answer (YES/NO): NO